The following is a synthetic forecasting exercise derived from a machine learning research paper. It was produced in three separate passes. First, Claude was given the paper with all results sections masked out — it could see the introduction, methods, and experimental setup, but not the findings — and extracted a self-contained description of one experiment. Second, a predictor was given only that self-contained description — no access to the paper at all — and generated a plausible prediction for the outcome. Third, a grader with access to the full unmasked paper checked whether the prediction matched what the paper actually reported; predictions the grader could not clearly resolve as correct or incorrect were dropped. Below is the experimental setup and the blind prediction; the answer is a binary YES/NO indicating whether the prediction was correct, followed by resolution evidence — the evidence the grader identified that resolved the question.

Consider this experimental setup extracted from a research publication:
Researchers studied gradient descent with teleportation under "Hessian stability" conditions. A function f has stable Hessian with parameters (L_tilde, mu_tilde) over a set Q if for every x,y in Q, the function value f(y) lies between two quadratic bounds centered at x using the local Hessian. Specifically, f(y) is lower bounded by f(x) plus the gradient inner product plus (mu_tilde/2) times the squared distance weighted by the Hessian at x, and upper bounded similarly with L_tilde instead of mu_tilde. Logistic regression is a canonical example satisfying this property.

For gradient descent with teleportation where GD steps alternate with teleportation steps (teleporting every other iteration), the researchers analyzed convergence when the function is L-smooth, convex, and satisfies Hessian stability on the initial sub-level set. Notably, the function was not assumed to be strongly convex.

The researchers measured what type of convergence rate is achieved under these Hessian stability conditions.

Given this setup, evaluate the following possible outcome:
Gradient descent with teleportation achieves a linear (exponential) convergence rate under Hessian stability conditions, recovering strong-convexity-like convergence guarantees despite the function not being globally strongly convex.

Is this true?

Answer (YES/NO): YES